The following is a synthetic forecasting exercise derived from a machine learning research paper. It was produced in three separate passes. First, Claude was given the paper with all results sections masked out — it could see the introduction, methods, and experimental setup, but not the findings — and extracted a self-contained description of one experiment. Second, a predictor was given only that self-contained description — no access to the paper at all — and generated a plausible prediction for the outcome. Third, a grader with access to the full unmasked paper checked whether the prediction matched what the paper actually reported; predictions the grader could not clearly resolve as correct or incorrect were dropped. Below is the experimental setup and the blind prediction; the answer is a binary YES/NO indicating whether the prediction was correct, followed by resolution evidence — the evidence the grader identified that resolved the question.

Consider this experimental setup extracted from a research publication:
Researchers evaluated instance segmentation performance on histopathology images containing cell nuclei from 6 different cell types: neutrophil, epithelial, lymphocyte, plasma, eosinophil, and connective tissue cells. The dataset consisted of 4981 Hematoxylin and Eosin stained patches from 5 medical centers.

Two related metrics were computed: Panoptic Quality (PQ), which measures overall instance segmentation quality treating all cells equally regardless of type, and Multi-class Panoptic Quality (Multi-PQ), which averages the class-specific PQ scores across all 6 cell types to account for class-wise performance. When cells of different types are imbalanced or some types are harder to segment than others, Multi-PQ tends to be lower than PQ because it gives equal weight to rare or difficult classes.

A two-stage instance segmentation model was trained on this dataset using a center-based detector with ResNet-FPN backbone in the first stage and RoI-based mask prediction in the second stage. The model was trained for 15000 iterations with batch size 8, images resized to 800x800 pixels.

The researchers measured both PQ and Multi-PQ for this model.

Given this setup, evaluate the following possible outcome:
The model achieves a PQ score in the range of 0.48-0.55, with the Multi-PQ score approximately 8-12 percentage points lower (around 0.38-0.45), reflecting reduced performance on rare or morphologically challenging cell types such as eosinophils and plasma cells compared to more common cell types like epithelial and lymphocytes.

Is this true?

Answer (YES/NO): NO